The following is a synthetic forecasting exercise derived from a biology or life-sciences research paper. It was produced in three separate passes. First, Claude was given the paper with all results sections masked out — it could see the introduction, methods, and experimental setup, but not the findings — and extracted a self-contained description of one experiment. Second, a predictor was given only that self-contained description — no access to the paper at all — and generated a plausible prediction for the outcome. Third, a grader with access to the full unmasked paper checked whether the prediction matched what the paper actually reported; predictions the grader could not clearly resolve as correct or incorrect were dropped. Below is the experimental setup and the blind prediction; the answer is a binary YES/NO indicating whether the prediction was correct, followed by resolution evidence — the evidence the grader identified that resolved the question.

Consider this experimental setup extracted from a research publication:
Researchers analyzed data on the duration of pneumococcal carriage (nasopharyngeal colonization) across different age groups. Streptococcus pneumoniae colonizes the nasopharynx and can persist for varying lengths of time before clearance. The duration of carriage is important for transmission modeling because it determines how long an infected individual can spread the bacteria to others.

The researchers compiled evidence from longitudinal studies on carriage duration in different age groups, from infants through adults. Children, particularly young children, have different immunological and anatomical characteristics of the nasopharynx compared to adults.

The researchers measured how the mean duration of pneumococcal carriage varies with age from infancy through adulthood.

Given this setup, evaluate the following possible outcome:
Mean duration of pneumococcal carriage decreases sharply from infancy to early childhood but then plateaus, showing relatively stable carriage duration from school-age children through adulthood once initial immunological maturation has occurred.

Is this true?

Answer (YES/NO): NO